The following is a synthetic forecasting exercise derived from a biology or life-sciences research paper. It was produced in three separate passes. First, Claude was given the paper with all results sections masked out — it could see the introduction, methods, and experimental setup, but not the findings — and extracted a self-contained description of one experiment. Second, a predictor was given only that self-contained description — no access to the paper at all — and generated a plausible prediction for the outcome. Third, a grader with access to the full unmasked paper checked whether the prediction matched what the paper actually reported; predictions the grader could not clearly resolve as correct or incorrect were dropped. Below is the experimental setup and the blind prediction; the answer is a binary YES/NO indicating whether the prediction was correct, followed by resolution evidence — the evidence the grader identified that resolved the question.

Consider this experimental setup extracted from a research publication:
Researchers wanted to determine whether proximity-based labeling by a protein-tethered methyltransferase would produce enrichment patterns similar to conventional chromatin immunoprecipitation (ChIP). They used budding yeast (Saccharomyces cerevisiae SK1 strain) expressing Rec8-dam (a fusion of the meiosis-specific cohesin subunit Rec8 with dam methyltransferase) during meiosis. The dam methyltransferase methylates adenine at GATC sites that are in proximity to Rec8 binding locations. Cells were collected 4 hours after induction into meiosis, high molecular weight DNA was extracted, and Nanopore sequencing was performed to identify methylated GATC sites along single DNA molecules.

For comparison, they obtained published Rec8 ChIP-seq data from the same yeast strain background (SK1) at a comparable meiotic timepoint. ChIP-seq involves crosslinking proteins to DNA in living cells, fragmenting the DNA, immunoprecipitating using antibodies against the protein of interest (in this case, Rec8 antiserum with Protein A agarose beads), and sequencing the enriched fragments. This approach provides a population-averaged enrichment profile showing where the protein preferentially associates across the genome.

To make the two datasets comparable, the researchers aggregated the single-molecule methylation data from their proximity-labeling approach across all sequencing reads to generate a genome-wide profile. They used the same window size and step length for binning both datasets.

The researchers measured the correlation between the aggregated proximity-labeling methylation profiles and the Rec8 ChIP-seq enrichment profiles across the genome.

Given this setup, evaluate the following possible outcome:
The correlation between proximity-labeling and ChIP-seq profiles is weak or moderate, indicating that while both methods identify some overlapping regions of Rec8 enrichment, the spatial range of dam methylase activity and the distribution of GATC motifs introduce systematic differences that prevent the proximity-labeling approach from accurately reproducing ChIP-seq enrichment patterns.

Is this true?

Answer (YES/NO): NO